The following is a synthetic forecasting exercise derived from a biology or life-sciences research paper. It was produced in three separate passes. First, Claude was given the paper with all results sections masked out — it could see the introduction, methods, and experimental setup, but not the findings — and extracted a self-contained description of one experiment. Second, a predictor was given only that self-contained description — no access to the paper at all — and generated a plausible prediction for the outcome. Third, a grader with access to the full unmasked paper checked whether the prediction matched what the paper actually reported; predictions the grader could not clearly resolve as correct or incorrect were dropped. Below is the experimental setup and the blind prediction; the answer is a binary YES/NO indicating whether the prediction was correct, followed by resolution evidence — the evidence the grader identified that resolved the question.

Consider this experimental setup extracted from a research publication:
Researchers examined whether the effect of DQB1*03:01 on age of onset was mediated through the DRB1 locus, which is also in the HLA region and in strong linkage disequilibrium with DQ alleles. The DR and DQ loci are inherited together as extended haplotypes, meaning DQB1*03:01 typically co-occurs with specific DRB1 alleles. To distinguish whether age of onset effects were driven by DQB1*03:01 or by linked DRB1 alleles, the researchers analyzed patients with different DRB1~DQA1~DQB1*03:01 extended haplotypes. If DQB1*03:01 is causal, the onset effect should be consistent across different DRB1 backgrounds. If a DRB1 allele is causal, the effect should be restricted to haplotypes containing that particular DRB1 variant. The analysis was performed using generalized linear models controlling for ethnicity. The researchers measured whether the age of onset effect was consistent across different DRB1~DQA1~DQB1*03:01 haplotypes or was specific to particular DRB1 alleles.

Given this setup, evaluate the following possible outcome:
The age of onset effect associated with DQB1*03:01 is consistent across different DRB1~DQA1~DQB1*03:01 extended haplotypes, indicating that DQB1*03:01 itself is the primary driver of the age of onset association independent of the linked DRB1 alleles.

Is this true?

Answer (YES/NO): YES